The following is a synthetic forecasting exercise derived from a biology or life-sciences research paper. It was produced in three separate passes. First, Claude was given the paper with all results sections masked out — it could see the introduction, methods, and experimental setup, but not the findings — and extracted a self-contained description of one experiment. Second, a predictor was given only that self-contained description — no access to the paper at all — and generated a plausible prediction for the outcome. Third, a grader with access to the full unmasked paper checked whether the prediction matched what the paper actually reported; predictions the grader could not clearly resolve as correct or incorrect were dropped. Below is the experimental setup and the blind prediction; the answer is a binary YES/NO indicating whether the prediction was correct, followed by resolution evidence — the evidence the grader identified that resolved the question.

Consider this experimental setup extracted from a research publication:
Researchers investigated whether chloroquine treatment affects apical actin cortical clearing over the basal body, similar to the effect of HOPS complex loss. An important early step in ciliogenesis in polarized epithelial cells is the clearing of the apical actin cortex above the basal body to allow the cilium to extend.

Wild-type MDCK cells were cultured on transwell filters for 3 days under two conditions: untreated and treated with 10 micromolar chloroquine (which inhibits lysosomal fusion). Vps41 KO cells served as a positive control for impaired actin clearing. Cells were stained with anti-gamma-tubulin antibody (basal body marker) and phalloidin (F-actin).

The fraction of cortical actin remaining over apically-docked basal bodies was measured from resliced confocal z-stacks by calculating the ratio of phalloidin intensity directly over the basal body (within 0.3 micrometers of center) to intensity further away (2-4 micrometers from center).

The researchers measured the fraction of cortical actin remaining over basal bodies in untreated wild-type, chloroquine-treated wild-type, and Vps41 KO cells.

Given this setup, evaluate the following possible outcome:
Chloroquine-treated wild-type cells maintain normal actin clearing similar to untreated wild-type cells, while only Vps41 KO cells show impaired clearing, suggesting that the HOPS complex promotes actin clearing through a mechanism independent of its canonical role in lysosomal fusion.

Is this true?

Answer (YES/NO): NO